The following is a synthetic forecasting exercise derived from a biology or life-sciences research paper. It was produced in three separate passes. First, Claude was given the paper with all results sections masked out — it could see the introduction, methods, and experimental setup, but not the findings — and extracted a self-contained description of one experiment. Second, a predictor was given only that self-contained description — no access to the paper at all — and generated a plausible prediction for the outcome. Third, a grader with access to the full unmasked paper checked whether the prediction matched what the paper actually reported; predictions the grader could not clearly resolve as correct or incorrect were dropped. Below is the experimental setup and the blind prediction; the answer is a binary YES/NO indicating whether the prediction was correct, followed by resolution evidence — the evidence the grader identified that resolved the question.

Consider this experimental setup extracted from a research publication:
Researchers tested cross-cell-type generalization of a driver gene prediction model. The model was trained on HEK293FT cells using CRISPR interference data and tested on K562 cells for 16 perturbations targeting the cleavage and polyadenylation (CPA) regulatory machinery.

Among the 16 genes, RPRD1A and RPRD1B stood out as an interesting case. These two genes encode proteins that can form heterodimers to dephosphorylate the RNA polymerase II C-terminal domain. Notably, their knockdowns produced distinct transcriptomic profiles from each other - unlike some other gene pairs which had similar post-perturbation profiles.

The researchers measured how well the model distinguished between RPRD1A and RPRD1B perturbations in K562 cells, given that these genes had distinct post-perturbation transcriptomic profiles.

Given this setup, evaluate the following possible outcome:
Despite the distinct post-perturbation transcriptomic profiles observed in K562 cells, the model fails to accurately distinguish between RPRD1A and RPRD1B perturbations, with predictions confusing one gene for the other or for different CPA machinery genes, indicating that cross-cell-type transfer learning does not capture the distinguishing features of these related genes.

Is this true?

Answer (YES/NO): YES